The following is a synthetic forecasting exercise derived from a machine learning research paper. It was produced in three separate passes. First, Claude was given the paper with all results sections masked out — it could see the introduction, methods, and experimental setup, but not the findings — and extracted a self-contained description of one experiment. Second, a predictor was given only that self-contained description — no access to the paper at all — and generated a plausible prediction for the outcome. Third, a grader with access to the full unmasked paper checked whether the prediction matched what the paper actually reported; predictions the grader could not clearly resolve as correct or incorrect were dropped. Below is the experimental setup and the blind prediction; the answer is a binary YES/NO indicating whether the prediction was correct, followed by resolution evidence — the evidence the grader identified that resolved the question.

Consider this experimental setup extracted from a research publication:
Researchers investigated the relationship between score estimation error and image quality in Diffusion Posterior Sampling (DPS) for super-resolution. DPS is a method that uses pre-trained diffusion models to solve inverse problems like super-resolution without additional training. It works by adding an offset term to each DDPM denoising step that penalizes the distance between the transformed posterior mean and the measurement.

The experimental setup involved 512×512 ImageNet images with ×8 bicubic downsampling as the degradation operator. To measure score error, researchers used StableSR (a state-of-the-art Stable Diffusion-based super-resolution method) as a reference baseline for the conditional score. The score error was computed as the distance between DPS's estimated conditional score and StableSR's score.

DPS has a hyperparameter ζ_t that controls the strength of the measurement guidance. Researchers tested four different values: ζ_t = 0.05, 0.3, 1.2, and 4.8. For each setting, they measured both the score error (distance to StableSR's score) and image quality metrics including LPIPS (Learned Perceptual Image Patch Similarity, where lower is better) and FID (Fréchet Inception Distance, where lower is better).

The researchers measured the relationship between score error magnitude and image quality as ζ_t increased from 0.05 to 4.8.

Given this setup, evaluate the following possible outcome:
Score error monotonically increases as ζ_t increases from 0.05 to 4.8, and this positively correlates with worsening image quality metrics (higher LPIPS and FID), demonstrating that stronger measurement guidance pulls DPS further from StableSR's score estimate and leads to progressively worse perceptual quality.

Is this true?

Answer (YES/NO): NO